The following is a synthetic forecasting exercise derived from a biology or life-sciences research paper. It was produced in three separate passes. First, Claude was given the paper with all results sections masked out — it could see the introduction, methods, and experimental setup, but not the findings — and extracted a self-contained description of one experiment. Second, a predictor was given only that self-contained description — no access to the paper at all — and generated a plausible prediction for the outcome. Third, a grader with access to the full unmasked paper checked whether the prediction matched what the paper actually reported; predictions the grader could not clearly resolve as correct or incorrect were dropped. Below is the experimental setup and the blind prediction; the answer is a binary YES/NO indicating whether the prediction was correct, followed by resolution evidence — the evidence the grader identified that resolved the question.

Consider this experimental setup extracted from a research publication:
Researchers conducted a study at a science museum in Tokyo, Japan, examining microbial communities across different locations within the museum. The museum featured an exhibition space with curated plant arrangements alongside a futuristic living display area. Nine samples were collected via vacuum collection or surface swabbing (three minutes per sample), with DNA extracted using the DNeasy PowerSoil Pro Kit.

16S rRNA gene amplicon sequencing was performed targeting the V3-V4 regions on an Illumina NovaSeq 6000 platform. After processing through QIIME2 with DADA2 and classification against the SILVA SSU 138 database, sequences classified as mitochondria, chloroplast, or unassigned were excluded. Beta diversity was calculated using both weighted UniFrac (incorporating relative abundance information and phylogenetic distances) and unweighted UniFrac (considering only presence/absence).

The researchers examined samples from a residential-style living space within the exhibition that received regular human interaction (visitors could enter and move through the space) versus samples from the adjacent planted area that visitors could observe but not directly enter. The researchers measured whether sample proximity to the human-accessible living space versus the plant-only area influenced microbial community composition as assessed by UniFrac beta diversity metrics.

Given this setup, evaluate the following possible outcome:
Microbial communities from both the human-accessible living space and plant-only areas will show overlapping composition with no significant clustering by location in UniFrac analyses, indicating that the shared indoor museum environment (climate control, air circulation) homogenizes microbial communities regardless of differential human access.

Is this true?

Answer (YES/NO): NO